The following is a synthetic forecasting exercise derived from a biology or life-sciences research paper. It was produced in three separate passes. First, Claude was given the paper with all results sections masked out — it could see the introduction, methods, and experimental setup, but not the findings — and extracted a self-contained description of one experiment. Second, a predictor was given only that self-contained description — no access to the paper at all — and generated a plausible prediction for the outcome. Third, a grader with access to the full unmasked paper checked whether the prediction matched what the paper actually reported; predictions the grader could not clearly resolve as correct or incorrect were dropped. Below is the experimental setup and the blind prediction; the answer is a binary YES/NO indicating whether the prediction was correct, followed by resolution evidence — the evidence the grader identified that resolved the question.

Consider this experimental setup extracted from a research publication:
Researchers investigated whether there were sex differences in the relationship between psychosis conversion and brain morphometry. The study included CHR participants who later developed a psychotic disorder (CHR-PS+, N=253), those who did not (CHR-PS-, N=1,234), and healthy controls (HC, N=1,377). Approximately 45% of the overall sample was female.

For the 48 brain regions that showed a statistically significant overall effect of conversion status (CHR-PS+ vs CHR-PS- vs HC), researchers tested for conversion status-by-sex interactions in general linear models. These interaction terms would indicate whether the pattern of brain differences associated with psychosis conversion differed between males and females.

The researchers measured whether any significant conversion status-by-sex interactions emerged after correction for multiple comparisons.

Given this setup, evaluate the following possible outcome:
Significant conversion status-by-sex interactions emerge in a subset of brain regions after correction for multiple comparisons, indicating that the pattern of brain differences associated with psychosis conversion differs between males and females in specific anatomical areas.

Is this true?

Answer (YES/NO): NO